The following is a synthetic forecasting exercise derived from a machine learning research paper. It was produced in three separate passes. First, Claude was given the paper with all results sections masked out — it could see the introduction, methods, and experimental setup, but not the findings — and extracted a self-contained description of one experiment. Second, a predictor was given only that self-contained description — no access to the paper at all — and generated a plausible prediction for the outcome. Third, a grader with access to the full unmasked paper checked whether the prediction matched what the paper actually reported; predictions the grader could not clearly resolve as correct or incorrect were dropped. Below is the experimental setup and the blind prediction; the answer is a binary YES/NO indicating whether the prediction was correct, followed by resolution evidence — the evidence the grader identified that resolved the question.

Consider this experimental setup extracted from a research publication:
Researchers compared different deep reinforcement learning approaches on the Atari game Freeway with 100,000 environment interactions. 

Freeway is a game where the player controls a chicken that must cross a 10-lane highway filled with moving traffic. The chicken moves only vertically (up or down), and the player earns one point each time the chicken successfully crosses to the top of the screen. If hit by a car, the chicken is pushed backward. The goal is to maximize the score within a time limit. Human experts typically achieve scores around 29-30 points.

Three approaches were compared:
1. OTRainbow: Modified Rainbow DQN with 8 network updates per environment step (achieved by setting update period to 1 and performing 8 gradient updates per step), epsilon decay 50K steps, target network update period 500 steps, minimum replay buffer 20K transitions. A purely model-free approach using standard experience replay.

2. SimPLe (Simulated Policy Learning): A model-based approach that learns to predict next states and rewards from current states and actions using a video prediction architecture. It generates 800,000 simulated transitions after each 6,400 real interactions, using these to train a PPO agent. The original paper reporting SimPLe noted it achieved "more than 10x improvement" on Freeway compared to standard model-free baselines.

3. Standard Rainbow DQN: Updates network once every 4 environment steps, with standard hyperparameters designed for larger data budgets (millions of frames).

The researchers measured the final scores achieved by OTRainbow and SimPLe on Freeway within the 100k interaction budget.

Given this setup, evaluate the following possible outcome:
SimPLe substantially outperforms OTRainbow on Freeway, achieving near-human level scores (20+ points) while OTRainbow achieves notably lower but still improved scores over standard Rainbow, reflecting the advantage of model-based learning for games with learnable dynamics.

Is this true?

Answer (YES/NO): NO